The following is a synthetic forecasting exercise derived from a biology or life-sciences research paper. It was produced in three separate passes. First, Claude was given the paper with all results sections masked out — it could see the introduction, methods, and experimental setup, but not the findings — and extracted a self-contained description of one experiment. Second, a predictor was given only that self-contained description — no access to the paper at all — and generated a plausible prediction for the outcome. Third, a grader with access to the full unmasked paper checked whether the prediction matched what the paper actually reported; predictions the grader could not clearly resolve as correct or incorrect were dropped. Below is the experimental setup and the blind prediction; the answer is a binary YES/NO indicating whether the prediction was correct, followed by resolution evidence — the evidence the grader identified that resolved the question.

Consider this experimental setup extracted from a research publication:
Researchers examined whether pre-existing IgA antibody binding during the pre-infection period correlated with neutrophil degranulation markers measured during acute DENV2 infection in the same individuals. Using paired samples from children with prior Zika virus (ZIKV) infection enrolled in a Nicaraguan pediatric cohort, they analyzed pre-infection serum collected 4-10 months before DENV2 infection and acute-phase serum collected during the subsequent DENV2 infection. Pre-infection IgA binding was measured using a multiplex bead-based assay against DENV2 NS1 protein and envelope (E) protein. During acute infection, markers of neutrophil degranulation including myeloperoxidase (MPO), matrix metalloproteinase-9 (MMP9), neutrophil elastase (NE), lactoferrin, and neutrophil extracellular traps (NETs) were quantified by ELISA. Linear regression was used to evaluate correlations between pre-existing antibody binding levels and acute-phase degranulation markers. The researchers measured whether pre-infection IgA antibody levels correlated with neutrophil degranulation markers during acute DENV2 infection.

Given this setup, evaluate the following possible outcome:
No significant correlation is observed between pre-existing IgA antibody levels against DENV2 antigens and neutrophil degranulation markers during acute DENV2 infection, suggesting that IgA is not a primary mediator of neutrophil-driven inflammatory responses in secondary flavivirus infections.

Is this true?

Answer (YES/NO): NO